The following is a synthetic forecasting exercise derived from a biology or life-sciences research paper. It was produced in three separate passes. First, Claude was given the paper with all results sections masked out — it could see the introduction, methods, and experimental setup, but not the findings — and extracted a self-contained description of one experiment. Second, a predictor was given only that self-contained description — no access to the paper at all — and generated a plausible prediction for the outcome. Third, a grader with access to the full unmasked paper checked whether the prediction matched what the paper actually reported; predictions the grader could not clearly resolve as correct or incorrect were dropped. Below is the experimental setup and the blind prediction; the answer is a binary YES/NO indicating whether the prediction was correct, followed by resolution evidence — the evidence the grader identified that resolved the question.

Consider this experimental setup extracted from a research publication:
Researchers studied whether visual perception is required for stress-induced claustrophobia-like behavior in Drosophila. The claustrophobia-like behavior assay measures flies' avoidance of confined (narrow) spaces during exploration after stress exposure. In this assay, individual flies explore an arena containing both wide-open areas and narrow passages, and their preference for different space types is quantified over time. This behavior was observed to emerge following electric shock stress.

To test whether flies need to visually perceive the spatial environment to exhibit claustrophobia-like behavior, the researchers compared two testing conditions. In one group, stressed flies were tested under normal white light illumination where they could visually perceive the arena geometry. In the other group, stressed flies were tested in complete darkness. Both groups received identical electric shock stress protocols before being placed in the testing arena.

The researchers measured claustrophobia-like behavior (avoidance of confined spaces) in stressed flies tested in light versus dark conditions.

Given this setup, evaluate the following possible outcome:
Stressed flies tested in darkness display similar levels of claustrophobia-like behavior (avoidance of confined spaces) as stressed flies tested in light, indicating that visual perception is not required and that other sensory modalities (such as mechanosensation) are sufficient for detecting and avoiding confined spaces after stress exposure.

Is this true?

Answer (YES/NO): NO